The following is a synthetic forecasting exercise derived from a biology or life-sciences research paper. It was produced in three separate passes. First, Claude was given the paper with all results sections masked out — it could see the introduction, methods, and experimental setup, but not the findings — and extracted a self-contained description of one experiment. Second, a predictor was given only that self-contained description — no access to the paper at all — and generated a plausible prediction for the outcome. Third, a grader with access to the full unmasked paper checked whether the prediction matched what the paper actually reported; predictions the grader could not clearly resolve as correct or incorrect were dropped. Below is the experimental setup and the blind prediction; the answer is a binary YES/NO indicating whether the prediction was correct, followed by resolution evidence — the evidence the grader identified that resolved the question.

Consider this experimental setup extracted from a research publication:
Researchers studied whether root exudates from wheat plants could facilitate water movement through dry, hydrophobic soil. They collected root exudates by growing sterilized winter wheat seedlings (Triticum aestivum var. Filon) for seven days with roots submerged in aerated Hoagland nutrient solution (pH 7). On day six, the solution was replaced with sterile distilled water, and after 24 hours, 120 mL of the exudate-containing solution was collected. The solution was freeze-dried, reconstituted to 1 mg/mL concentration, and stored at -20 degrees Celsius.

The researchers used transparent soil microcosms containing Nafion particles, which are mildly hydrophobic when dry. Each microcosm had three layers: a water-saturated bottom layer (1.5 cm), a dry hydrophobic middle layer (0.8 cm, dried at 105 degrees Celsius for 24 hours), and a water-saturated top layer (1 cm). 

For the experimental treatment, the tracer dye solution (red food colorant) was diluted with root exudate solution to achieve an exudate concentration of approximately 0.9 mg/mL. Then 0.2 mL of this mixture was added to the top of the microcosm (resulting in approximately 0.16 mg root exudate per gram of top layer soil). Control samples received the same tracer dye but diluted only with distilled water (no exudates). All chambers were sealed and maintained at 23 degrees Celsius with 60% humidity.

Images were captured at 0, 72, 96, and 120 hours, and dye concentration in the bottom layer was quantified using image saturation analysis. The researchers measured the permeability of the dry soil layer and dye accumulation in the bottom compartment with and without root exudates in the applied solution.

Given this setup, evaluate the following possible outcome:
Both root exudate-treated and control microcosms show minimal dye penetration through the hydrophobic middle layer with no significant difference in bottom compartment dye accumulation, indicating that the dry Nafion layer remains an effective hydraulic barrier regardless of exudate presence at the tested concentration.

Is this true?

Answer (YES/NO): NO